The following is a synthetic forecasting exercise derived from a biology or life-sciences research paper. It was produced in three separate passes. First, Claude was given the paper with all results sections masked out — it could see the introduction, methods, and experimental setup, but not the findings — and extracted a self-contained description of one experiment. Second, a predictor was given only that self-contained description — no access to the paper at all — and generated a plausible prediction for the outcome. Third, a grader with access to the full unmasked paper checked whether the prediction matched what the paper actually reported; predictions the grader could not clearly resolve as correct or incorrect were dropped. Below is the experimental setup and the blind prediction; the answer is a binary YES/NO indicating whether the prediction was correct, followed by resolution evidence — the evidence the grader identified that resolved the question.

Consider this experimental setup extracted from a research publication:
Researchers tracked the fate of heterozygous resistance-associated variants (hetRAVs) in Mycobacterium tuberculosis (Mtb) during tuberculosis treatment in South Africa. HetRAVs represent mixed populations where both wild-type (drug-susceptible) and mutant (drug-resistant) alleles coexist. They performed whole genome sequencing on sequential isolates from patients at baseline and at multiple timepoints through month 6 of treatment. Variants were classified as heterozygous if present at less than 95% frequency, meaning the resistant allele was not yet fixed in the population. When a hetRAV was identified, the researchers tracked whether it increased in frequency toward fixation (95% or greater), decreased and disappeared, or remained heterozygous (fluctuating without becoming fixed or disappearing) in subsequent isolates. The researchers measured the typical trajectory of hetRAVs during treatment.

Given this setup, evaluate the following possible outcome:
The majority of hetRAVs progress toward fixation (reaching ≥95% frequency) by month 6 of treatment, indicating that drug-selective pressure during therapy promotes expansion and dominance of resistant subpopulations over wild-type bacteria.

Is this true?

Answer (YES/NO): NO